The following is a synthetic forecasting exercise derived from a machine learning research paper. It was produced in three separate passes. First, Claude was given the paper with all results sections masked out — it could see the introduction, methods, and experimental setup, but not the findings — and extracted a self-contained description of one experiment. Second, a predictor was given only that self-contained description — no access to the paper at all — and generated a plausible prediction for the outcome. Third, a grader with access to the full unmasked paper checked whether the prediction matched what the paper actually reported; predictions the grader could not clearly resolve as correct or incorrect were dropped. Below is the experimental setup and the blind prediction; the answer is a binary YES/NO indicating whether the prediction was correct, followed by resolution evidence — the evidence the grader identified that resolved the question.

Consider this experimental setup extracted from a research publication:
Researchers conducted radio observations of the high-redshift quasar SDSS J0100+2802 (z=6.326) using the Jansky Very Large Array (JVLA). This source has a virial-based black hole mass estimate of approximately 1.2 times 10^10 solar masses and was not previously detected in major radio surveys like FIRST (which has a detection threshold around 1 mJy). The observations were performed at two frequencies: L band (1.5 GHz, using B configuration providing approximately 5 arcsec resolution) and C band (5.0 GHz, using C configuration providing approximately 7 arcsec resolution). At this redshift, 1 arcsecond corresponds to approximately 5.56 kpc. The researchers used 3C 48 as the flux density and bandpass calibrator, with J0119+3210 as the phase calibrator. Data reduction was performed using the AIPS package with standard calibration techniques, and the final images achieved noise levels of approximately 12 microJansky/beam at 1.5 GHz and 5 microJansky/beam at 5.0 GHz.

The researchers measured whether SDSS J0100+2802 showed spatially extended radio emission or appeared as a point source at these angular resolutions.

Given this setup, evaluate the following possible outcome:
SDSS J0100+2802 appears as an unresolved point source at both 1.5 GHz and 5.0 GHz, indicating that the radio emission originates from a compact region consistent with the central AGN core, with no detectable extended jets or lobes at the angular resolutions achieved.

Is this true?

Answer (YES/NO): NO